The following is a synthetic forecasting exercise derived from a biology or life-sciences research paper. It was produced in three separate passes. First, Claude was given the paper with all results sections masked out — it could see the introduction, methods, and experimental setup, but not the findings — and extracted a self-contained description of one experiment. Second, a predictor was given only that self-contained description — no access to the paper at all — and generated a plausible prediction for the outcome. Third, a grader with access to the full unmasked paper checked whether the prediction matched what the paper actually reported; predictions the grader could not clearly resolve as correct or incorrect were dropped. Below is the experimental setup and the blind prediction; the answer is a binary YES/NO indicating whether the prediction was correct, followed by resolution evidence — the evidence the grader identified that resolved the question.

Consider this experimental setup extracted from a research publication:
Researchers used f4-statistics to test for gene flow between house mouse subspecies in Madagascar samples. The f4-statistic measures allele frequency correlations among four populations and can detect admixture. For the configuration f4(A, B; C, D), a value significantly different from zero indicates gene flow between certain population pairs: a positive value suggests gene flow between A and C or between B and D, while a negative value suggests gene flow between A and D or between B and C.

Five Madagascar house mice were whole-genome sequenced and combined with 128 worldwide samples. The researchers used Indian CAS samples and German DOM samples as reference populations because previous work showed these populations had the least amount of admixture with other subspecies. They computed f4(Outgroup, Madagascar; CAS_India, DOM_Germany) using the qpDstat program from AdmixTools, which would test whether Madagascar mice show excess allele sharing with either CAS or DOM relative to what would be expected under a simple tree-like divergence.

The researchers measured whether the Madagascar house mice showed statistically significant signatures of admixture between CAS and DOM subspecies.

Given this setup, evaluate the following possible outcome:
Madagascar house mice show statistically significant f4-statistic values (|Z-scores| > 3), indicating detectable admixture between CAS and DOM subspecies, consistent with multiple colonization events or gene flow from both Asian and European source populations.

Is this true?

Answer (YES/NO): YES